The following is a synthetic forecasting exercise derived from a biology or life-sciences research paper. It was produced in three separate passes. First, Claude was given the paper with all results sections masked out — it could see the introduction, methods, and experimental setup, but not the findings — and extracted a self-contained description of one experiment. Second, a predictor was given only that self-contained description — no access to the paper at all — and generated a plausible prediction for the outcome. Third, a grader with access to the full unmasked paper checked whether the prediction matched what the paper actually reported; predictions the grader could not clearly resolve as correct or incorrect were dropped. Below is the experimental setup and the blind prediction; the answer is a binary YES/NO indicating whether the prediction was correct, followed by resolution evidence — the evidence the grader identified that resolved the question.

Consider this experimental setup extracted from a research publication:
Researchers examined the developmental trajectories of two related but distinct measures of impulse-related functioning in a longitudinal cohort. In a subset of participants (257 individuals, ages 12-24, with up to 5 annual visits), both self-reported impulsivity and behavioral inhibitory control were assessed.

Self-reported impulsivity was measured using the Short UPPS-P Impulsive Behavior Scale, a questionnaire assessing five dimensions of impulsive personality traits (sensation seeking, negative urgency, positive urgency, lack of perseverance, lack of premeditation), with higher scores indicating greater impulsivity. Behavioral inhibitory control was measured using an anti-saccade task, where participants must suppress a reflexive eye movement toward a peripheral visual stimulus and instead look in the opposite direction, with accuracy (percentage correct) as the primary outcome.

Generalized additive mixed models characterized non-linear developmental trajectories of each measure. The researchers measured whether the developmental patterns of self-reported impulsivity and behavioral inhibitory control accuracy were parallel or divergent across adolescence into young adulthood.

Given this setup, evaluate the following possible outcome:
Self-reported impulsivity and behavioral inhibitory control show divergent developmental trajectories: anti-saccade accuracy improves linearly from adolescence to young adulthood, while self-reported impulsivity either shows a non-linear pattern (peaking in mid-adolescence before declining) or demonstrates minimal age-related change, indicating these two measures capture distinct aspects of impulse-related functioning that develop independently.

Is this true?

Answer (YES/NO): NO